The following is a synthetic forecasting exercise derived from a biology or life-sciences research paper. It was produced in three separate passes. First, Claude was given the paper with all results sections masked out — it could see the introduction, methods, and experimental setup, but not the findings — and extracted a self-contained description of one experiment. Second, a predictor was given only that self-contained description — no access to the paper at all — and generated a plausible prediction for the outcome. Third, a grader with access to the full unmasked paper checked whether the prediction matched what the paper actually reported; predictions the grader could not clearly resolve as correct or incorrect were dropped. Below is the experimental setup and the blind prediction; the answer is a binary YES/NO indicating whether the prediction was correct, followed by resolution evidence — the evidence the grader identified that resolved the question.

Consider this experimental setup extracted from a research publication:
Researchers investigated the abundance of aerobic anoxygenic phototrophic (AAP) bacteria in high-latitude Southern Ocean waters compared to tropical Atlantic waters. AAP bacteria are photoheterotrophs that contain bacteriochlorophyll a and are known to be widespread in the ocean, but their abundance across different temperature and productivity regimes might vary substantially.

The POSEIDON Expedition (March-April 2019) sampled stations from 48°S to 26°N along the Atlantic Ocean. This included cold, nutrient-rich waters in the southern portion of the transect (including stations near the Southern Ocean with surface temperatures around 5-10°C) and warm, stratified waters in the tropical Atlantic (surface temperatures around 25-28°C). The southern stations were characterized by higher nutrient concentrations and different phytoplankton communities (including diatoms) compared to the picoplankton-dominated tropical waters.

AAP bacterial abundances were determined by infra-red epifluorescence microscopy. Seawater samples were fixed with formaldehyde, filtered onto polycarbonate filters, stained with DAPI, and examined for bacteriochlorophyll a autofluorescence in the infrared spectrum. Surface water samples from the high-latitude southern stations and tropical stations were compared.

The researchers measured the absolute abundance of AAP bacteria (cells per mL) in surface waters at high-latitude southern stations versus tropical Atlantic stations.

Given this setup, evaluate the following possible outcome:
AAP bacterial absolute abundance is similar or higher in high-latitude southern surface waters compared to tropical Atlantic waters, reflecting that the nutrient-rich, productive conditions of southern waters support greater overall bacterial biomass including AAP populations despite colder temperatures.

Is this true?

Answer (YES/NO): YES